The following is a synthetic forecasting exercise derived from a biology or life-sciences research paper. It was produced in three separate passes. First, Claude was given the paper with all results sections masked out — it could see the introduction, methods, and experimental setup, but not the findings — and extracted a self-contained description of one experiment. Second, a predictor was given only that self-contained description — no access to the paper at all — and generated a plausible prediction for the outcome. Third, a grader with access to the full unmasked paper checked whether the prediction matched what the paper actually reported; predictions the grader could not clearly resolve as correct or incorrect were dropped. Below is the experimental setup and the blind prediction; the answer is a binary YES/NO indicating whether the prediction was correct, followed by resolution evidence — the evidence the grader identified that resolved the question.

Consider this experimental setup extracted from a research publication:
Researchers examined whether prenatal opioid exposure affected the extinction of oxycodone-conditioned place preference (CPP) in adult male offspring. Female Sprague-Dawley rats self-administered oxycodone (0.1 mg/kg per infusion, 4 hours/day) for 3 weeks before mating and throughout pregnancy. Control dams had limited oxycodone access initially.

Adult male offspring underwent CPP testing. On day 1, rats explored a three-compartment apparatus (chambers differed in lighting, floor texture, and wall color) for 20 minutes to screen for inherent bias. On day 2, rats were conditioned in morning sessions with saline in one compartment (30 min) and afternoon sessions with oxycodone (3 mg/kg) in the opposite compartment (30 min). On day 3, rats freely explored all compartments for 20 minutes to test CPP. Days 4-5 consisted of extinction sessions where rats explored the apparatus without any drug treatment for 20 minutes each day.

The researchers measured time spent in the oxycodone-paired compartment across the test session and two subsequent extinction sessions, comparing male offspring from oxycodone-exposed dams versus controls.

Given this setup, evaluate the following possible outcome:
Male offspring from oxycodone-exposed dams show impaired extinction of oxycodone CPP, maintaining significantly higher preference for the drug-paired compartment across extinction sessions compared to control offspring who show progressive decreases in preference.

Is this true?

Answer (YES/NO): NO